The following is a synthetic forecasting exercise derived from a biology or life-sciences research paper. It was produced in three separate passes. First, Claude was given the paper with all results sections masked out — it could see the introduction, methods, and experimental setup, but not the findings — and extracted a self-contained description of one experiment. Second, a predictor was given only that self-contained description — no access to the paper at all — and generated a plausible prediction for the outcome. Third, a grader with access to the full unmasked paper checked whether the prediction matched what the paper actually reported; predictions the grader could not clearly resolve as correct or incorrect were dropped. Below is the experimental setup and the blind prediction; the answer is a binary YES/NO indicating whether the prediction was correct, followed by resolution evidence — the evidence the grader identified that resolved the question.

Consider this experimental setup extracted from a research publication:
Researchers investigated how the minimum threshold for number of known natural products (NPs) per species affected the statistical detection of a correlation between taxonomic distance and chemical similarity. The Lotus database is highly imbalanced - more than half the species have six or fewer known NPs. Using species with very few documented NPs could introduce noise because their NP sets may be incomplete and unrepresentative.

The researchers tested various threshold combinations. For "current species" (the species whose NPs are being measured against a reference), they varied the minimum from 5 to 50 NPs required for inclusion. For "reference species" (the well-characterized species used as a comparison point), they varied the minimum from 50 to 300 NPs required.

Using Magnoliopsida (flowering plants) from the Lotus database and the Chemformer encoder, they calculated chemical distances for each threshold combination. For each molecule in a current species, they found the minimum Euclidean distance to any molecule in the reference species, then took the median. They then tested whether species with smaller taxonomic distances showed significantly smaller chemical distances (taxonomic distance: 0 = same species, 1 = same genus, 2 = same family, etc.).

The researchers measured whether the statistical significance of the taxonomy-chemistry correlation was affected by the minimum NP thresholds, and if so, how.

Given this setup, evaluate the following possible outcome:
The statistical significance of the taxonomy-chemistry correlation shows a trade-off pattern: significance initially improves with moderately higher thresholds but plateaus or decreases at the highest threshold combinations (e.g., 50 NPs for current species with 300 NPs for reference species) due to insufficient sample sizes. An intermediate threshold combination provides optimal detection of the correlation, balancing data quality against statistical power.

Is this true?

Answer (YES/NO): NO